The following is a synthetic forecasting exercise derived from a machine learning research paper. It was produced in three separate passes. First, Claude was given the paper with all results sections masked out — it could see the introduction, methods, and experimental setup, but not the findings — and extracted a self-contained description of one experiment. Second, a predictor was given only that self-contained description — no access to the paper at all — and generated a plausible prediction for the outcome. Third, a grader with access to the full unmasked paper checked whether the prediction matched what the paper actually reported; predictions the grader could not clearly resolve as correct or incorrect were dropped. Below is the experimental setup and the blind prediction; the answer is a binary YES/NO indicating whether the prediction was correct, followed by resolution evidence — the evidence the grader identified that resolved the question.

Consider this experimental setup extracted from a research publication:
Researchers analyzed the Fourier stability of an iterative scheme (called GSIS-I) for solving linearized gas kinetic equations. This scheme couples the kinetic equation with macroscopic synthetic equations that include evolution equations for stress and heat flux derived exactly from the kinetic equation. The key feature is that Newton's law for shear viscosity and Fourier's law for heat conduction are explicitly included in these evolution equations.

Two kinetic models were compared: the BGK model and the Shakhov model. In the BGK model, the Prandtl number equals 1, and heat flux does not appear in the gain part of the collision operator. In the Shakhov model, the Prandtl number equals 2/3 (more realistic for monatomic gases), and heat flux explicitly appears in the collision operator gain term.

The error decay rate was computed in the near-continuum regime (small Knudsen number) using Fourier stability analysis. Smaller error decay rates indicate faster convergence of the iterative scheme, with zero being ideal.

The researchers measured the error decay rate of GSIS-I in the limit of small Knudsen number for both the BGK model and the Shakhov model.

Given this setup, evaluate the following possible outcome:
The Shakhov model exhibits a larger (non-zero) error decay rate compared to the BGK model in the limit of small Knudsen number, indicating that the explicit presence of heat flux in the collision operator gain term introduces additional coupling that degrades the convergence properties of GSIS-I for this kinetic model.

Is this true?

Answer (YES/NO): NO